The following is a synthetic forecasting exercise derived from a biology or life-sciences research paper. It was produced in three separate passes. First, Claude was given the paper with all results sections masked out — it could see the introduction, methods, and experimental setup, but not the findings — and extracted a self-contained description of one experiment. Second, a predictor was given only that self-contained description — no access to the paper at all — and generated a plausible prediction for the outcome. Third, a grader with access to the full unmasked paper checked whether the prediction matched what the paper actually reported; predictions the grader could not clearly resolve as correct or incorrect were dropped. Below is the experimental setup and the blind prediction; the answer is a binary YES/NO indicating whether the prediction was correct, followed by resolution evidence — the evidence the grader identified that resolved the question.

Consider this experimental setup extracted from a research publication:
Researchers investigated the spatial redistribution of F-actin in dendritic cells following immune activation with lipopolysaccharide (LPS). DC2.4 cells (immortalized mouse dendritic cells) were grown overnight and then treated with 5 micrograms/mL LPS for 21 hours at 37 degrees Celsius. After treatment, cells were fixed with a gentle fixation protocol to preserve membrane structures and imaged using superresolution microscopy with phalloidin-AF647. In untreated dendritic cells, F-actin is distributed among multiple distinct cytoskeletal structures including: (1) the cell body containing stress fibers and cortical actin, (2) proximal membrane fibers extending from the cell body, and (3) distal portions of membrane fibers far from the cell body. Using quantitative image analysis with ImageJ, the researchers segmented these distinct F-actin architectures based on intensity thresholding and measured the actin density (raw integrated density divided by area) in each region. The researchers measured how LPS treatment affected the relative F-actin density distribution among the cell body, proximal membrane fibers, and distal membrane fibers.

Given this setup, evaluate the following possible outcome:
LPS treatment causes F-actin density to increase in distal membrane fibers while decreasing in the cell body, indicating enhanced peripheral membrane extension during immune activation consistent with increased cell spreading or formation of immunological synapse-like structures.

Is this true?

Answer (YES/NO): NO